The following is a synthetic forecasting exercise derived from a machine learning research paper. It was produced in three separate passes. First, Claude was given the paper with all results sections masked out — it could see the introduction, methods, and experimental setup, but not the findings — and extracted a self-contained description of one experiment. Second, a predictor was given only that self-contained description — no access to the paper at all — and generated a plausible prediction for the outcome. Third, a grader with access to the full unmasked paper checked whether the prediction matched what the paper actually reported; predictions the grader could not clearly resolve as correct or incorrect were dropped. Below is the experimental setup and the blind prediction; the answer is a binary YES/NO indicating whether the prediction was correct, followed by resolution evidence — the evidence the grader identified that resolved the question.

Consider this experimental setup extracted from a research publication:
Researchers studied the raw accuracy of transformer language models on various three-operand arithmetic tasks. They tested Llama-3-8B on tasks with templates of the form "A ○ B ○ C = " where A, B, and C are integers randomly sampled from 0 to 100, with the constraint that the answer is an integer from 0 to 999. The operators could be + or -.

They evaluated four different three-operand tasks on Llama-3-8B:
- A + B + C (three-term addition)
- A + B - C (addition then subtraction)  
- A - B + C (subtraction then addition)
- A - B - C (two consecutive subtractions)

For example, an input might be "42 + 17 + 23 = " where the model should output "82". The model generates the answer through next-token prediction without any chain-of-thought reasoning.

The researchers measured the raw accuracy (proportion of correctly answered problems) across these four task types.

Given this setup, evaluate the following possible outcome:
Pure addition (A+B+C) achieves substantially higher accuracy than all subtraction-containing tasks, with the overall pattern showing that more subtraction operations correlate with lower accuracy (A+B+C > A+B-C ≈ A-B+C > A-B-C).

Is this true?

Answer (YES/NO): NO